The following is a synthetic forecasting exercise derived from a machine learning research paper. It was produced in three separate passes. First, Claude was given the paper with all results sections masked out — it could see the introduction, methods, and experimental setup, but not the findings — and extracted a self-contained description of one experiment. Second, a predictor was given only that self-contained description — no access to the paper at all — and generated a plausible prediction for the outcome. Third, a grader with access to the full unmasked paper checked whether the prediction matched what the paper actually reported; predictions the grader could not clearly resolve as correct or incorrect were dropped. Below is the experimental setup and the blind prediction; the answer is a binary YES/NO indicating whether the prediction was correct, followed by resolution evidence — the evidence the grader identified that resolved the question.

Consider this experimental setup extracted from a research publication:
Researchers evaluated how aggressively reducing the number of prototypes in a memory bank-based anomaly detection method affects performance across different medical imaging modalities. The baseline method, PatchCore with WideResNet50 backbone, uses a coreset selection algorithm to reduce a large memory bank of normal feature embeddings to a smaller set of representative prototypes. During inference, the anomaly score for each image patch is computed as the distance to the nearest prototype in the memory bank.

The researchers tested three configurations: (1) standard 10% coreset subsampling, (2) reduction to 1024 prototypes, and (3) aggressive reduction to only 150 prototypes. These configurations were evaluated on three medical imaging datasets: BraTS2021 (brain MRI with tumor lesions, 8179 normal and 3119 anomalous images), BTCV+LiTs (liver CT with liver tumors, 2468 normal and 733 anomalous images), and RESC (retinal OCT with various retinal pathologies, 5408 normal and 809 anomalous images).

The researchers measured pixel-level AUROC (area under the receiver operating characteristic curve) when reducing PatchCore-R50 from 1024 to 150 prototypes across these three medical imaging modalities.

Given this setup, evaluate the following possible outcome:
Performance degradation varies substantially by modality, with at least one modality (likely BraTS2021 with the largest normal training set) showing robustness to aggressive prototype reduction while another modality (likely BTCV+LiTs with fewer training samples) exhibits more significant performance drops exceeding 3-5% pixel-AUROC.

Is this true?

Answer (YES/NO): YES